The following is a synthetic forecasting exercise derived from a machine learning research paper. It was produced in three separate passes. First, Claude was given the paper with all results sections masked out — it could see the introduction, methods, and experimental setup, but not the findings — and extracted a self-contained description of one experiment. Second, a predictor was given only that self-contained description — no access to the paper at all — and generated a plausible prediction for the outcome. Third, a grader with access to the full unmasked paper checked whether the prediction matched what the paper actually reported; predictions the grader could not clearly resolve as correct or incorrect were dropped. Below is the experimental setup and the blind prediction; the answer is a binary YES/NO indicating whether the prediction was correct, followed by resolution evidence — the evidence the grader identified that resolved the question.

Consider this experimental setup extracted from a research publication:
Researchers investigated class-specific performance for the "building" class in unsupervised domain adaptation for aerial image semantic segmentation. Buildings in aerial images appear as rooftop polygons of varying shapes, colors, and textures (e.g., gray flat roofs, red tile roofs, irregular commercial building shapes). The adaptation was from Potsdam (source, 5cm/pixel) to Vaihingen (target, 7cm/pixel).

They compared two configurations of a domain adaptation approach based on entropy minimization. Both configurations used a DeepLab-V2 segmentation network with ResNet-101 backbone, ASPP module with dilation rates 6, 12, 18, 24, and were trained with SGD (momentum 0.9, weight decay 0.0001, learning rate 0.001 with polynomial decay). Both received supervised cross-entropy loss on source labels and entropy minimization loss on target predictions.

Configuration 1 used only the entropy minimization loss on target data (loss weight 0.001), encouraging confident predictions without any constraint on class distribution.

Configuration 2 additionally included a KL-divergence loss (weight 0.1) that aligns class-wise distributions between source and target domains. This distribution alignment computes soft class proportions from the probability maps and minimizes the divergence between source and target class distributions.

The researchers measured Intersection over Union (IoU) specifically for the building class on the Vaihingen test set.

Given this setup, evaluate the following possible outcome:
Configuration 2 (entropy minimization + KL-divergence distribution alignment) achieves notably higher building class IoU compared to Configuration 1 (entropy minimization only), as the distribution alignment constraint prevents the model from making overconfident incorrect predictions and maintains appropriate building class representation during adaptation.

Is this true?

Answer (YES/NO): NO